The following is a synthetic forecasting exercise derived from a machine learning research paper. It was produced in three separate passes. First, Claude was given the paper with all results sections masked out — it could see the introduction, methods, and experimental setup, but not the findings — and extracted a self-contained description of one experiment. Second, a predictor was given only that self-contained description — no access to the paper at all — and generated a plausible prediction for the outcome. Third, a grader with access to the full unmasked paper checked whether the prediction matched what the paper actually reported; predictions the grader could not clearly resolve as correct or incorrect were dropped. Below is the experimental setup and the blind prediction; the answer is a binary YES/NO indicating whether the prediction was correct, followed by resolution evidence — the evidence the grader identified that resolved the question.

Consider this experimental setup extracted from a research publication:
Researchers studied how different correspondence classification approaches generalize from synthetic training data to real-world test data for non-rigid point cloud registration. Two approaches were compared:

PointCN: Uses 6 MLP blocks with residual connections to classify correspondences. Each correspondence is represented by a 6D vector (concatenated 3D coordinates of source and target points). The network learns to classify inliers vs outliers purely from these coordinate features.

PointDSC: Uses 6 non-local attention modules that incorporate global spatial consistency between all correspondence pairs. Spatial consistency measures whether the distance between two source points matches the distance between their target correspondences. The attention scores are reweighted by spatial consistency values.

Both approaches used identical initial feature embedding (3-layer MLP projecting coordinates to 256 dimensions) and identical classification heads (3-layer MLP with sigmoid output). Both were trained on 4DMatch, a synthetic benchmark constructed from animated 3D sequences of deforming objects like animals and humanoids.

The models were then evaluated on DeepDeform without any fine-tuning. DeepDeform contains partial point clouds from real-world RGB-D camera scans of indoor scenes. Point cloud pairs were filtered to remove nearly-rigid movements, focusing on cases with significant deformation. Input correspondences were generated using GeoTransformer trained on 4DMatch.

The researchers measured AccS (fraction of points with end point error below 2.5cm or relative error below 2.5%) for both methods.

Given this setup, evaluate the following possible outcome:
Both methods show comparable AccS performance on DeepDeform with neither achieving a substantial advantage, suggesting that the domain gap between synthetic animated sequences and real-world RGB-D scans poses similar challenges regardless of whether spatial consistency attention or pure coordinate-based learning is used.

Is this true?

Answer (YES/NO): NO